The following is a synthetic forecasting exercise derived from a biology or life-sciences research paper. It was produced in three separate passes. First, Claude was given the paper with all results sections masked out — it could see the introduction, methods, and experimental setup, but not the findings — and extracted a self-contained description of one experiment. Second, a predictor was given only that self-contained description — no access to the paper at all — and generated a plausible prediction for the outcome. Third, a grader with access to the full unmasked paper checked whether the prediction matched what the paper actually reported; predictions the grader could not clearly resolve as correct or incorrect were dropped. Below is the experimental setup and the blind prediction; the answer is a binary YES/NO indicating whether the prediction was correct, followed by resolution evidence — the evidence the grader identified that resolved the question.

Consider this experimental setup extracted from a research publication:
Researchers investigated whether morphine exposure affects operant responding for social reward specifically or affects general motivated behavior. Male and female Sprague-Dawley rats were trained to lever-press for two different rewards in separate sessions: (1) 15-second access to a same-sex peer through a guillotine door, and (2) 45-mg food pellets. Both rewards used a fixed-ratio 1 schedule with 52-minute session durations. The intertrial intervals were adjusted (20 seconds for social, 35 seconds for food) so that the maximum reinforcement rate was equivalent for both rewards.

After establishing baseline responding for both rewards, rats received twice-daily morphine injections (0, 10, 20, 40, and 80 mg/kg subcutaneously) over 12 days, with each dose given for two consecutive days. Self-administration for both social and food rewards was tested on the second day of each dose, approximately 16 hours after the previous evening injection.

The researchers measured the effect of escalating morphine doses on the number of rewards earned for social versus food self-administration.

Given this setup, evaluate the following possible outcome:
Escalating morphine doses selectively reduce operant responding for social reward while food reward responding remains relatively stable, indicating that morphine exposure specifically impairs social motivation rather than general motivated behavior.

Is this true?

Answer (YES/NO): NO